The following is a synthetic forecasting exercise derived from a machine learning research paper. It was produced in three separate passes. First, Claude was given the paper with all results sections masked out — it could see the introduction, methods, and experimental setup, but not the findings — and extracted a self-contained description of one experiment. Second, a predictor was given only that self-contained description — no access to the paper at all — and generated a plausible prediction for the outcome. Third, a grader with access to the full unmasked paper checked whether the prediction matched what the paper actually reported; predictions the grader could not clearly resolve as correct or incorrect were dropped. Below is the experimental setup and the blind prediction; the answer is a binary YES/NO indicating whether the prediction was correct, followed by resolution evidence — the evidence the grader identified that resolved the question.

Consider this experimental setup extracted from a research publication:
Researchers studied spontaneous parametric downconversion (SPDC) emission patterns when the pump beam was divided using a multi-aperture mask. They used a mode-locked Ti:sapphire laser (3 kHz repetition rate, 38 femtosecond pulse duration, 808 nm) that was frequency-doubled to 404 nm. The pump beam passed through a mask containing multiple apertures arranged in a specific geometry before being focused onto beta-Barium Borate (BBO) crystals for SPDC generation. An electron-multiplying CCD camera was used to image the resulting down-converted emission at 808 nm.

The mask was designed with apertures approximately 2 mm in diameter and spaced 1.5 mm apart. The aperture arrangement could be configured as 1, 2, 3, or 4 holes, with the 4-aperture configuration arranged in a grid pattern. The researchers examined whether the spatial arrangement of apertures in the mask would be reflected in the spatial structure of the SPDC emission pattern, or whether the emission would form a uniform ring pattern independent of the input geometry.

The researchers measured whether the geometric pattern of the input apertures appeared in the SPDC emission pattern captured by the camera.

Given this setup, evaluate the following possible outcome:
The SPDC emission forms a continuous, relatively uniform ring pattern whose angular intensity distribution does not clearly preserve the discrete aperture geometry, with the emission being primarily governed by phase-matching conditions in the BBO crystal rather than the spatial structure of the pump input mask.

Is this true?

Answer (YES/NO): NO